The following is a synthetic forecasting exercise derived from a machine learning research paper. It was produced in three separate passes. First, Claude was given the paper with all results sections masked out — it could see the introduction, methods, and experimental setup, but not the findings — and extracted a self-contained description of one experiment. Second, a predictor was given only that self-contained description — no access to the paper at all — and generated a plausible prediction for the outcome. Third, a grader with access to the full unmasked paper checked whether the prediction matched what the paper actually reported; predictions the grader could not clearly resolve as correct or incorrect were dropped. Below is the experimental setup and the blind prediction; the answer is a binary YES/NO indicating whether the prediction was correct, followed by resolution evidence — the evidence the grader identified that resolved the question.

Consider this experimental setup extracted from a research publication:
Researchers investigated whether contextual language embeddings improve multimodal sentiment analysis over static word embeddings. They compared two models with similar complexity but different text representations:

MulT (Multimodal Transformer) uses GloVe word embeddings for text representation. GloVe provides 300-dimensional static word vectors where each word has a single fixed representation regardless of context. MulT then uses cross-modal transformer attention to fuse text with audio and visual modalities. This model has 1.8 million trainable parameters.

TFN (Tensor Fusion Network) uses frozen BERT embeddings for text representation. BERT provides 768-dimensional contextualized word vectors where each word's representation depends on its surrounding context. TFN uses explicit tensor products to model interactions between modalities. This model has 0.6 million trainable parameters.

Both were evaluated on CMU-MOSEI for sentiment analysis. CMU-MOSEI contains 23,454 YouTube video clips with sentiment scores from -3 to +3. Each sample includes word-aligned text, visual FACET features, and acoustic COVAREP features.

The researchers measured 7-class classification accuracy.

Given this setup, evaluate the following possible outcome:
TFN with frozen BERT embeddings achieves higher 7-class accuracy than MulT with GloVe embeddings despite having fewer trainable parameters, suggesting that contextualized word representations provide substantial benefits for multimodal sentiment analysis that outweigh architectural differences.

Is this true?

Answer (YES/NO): NO